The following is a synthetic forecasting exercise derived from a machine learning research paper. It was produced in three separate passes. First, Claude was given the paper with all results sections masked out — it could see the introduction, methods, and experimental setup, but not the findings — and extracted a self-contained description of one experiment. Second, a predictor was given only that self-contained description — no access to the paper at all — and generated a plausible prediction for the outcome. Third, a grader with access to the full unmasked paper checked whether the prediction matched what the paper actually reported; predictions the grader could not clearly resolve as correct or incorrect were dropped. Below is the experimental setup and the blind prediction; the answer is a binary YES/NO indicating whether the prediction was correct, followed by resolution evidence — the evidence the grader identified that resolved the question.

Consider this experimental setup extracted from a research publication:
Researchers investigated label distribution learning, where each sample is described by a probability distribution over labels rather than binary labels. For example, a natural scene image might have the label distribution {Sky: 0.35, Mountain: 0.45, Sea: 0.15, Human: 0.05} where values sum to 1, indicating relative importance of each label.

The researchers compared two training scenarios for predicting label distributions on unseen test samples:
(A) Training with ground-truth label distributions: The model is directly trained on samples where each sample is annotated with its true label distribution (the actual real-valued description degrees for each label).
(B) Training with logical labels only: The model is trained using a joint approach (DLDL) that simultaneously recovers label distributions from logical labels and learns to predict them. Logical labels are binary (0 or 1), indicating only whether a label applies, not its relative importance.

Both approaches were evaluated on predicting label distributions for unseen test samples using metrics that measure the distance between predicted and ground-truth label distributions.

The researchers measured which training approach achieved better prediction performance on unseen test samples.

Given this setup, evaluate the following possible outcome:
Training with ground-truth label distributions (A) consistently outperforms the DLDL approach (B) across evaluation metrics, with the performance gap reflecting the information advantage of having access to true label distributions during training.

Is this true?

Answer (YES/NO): NO